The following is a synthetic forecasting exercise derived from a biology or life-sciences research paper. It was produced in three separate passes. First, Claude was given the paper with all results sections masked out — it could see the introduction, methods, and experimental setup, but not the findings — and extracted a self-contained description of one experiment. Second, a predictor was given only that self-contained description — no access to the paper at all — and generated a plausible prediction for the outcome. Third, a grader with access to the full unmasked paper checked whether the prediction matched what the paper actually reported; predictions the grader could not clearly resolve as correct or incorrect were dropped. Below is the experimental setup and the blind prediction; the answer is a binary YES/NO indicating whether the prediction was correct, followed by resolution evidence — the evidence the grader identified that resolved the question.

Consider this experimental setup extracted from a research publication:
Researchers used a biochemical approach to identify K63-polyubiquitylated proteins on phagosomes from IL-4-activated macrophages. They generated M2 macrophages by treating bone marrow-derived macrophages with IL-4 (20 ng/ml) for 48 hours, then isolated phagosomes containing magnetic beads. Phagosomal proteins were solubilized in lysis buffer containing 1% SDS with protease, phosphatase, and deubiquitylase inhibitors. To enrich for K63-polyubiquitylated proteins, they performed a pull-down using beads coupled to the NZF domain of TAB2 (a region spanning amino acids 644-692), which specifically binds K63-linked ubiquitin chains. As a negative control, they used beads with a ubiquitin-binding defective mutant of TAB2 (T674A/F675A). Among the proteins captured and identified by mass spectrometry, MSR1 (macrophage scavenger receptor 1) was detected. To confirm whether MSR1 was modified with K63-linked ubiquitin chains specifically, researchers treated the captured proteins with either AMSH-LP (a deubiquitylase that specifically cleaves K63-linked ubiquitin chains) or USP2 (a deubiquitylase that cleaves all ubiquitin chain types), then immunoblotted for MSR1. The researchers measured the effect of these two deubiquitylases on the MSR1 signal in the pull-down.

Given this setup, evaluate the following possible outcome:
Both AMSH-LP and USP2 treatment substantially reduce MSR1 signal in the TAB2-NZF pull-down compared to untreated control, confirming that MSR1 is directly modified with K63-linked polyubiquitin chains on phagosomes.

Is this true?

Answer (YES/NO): YES